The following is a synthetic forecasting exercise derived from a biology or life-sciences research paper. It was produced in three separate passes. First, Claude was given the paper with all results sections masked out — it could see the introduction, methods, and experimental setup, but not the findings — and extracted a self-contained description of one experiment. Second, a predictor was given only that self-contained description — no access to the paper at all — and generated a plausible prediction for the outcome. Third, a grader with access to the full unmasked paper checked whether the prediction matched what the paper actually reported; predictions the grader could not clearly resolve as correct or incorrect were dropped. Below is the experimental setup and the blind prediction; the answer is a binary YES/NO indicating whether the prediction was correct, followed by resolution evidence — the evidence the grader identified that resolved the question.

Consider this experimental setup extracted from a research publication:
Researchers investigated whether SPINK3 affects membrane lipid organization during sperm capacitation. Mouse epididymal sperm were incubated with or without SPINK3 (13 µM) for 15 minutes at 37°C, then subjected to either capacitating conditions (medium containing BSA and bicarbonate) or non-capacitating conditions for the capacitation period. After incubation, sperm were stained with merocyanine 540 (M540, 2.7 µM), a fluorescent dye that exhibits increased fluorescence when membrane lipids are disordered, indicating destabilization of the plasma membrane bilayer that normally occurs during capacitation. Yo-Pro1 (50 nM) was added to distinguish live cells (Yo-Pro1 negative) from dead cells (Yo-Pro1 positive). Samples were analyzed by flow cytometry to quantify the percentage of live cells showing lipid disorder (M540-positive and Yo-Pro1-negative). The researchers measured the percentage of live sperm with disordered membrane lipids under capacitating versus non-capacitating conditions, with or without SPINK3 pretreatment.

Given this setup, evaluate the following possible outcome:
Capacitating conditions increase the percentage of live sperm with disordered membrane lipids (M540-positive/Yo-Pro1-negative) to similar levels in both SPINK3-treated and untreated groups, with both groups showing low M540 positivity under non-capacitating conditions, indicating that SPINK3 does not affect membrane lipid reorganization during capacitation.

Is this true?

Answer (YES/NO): NO